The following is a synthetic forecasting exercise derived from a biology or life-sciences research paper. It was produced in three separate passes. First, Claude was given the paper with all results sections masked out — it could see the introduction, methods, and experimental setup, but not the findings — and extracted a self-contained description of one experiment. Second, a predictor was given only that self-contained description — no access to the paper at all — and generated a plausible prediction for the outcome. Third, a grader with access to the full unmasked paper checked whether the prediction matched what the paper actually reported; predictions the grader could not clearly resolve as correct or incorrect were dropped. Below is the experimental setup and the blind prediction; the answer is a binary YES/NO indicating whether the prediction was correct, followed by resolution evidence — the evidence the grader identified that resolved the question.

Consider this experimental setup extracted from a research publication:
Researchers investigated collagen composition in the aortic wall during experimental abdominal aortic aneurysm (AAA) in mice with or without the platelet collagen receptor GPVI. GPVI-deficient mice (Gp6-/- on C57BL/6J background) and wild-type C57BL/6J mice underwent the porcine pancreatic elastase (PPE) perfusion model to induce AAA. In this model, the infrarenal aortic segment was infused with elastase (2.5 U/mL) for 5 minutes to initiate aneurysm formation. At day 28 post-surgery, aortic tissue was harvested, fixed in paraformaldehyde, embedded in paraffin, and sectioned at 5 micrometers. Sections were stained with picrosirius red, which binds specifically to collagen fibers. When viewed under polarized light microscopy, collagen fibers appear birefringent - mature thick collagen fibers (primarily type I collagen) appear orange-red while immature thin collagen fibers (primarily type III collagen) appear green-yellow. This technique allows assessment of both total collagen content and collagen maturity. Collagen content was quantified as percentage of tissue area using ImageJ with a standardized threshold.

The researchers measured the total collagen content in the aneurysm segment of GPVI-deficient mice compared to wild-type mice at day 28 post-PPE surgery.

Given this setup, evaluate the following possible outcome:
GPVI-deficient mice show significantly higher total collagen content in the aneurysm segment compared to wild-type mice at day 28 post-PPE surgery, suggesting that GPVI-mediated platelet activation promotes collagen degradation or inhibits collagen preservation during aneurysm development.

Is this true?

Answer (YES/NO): NO